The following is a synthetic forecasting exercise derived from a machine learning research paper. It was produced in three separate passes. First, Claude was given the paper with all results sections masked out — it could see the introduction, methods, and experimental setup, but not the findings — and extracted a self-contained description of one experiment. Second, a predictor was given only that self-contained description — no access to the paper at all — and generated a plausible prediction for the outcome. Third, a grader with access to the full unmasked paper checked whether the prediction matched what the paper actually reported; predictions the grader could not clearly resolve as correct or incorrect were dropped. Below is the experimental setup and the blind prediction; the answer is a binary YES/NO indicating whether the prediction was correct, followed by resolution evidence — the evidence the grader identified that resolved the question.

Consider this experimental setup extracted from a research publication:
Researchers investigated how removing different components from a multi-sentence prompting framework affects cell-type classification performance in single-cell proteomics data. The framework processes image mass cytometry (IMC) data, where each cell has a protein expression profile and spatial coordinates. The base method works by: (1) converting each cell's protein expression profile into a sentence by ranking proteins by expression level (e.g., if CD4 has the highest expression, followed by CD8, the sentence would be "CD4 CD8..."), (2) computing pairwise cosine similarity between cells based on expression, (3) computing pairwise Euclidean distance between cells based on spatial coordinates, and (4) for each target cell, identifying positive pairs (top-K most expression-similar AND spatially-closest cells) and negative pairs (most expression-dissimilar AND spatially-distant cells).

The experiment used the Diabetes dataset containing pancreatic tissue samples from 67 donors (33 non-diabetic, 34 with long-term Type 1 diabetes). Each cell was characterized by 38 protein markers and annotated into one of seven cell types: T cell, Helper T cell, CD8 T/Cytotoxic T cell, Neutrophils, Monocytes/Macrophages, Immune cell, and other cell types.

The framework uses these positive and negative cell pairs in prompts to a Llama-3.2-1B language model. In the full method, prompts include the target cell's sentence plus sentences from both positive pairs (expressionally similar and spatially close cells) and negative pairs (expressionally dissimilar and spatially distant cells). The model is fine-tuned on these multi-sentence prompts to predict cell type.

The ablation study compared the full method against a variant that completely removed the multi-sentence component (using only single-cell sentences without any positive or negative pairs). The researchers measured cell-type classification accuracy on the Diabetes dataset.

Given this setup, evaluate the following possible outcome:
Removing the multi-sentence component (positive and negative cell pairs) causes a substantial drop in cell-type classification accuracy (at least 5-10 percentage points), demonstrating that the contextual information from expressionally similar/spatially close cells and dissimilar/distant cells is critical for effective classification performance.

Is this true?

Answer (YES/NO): NO